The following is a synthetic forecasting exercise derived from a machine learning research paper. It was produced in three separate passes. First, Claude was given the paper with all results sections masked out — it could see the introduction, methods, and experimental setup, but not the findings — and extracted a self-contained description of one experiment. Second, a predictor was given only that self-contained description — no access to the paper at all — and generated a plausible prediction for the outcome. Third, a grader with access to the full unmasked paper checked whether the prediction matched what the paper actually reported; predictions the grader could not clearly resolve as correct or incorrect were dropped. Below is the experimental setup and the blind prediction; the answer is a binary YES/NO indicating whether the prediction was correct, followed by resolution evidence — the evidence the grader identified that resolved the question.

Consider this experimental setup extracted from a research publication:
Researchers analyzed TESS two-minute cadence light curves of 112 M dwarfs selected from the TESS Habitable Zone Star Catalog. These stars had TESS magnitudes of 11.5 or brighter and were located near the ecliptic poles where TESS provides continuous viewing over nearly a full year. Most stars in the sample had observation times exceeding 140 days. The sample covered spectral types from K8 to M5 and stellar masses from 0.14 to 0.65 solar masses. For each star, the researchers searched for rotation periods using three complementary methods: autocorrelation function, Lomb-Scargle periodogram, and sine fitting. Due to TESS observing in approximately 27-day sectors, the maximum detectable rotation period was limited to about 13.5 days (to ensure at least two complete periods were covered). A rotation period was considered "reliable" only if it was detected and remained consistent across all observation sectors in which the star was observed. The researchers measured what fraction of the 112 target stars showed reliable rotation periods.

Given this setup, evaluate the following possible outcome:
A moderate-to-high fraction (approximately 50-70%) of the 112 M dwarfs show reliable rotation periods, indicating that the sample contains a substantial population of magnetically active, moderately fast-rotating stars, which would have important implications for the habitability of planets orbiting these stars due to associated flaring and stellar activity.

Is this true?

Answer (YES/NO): NO